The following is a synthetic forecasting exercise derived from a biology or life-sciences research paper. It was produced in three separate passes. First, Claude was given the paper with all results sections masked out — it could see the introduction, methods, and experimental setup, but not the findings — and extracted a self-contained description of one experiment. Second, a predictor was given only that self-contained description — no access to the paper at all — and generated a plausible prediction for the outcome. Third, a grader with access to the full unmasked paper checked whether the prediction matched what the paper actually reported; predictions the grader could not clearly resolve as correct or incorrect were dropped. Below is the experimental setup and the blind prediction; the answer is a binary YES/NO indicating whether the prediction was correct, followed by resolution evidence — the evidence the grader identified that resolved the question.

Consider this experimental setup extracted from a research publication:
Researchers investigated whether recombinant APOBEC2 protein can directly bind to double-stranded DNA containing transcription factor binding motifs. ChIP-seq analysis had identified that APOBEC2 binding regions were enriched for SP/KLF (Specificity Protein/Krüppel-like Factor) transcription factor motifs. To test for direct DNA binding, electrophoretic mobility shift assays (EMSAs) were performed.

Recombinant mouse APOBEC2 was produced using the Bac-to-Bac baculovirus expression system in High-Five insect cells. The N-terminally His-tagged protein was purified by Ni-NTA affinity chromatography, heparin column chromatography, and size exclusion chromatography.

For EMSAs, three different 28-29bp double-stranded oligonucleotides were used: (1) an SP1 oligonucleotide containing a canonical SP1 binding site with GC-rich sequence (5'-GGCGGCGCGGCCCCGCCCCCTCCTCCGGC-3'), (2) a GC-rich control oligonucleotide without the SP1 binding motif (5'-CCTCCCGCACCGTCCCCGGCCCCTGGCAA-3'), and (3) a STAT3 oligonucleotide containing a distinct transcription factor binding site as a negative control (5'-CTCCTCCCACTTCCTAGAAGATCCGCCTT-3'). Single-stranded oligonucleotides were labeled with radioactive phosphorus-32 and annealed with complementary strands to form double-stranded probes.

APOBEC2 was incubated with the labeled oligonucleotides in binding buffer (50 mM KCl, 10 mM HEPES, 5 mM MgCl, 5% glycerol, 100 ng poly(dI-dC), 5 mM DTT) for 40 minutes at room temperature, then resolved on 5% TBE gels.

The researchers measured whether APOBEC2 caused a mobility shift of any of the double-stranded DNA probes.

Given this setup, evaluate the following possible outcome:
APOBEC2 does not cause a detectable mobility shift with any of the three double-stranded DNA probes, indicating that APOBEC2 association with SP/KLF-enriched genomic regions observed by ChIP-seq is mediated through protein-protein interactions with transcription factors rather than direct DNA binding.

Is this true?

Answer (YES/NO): NO